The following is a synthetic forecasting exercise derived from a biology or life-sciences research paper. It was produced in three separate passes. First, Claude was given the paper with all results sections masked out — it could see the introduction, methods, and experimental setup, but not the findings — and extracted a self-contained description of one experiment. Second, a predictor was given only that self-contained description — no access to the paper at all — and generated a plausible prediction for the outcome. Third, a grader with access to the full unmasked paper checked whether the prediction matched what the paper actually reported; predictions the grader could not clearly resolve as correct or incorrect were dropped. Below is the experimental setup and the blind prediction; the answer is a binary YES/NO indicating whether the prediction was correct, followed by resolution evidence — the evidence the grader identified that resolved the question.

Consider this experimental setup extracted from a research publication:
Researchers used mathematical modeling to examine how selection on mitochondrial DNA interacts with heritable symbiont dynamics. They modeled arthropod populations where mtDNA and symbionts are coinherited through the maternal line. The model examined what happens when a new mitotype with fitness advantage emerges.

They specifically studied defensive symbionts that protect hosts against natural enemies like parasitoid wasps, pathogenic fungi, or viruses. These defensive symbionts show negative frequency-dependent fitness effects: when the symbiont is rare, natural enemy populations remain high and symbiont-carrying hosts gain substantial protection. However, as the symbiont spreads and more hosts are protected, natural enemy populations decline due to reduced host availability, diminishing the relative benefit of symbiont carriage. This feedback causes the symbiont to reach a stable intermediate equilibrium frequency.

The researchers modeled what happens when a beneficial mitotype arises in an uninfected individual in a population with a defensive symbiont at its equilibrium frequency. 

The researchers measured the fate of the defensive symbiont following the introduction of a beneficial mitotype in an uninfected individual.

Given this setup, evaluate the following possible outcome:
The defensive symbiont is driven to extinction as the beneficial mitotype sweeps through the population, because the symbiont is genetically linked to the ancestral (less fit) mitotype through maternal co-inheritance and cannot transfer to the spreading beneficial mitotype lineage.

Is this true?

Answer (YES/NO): NO